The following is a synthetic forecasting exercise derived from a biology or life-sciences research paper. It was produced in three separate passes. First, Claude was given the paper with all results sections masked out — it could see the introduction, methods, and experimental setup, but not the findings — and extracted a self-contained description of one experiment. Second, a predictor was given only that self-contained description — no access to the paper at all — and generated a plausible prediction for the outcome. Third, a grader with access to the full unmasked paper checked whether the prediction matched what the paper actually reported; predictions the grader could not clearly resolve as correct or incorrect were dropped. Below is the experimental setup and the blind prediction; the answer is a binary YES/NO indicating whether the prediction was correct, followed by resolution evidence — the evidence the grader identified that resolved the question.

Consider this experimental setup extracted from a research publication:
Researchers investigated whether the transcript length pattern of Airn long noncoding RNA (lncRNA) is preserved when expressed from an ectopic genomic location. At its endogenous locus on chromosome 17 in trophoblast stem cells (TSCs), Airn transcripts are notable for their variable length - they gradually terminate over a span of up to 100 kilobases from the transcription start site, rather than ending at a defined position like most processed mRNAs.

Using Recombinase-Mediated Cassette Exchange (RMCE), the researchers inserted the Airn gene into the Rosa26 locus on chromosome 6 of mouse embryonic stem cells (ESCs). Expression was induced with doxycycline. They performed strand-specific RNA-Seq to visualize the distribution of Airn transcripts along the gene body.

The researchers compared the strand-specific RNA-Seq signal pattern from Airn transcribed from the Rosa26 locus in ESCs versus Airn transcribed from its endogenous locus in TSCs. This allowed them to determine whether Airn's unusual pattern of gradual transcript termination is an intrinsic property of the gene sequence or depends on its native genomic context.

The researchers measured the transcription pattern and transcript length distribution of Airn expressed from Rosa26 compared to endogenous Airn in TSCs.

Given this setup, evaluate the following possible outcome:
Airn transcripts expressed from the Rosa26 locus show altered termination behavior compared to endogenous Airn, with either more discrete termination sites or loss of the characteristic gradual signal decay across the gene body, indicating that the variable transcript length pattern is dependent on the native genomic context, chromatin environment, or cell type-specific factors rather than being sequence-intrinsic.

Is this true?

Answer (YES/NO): NO